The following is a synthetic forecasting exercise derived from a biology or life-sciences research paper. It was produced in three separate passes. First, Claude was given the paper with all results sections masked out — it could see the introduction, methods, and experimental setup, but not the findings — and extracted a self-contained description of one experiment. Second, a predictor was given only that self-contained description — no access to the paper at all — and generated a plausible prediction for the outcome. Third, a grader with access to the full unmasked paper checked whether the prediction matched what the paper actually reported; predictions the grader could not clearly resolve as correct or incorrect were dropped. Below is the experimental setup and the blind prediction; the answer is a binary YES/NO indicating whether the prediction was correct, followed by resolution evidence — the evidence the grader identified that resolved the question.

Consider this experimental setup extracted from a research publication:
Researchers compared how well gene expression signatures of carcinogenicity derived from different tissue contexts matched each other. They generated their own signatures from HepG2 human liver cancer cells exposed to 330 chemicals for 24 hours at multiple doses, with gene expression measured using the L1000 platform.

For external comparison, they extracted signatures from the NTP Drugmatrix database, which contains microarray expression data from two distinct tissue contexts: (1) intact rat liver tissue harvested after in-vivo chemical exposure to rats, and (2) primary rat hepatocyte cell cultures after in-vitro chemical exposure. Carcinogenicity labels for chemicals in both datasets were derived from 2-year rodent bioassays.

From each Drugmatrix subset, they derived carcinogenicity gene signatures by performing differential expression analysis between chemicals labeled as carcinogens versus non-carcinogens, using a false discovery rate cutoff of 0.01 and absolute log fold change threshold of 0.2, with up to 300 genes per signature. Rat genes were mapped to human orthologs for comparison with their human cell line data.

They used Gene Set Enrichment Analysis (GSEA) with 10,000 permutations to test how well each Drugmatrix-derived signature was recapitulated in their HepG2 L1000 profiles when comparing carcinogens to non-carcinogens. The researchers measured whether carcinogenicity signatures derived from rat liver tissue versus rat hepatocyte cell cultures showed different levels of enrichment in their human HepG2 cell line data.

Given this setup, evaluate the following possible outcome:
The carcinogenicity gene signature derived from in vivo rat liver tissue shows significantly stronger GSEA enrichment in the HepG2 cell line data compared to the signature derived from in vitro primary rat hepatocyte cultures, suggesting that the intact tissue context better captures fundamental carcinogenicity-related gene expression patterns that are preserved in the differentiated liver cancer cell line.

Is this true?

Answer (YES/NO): NO